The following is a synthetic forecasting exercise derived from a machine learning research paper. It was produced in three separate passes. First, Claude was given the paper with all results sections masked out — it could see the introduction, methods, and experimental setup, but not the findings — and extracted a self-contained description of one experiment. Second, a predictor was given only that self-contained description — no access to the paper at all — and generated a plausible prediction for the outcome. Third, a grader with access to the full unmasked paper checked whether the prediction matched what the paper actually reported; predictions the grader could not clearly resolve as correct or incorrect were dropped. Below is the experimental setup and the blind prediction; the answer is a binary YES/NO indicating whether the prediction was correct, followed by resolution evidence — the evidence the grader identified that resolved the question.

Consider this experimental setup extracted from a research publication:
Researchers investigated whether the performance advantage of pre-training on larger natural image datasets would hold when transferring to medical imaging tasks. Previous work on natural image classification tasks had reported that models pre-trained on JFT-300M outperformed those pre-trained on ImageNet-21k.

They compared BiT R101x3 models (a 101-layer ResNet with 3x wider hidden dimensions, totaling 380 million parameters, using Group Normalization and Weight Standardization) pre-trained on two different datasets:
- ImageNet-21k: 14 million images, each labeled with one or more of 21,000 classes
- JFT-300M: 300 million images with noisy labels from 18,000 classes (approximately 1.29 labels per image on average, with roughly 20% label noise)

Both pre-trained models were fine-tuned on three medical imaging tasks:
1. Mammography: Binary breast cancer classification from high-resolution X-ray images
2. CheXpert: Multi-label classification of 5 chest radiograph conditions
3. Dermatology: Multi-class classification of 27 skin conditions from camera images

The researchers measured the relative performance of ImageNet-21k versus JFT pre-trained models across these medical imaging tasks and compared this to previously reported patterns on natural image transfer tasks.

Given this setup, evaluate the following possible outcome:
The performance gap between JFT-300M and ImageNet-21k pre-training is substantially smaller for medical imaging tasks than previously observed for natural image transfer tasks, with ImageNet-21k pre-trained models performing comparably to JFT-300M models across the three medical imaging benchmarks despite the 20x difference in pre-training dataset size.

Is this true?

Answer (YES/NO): YES